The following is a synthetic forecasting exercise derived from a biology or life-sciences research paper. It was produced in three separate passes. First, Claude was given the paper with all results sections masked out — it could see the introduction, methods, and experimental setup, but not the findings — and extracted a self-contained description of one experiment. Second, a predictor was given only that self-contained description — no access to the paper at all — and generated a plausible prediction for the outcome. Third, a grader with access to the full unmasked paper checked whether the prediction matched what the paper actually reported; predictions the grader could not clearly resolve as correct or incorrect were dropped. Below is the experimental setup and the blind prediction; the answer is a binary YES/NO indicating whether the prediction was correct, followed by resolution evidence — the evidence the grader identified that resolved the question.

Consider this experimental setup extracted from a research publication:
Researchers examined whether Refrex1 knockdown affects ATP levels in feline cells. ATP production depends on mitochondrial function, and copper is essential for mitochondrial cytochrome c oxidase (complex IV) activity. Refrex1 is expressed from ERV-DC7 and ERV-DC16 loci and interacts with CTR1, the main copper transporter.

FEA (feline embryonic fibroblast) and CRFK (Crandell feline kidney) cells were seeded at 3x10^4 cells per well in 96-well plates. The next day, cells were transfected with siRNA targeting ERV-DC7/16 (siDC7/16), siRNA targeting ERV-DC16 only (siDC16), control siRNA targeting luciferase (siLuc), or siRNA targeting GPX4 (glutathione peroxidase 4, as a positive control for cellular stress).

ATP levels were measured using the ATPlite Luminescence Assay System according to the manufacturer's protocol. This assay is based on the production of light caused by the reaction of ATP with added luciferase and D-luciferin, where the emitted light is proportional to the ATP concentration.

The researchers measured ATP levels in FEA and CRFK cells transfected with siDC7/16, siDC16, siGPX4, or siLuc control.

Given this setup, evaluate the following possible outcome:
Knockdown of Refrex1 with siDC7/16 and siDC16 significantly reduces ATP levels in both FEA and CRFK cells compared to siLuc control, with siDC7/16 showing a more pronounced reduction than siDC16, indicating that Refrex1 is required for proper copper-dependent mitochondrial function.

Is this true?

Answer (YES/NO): NO